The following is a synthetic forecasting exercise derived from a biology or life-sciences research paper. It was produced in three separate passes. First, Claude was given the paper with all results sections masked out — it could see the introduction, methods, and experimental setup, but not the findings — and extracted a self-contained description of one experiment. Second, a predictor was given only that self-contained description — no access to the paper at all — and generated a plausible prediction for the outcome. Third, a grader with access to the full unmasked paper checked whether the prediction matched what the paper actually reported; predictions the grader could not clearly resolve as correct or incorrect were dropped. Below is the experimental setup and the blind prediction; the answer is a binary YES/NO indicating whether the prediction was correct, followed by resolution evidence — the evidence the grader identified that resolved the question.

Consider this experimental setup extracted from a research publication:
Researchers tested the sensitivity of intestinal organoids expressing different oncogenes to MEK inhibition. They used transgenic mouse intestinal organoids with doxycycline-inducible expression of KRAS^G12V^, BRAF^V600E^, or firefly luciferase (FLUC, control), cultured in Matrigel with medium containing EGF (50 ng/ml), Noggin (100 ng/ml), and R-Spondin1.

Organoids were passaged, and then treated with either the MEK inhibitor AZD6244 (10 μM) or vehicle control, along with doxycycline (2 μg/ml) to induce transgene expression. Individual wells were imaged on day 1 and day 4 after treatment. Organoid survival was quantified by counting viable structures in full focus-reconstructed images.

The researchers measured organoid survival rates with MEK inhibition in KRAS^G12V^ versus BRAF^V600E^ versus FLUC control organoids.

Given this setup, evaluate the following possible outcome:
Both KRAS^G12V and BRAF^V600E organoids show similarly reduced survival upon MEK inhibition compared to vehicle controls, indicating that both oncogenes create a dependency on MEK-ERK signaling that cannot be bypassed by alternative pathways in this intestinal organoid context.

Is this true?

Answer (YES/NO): NO